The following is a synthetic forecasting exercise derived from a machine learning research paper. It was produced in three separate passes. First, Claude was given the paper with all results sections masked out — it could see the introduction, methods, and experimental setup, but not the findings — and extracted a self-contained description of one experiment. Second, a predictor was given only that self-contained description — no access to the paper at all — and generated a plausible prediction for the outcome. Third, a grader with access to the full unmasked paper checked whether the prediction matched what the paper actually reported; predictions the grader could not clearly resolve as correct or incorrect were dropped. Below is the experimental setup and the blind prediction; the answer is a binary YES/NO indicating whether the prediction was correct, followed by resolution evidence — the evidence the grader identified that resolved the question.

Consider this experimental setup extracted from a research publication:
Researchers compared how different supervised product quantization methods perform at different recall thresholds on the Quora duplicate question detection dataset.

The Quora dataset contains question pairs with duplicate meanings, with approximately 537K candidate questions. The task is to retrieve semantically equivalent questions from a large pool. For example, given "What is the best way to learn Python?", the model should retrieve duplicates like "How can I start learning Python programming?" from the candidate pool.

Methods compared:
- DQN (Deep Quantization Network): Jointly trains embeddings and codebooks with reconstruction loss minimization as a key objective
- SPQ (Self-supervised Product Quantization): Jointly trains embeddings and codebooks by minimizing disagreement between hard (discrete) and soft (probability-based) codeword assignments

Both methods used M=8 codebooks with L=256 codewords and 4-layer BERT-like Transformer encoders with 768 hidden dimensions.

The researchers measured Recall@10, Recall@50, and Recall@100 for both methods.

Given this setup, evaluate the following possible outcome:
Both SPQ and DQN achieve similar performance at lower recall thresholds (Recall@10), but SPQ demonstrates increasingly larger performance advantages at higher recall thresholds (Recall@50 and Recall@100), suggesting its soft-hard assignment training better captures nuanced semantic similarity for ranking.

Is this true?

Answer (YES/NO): NO